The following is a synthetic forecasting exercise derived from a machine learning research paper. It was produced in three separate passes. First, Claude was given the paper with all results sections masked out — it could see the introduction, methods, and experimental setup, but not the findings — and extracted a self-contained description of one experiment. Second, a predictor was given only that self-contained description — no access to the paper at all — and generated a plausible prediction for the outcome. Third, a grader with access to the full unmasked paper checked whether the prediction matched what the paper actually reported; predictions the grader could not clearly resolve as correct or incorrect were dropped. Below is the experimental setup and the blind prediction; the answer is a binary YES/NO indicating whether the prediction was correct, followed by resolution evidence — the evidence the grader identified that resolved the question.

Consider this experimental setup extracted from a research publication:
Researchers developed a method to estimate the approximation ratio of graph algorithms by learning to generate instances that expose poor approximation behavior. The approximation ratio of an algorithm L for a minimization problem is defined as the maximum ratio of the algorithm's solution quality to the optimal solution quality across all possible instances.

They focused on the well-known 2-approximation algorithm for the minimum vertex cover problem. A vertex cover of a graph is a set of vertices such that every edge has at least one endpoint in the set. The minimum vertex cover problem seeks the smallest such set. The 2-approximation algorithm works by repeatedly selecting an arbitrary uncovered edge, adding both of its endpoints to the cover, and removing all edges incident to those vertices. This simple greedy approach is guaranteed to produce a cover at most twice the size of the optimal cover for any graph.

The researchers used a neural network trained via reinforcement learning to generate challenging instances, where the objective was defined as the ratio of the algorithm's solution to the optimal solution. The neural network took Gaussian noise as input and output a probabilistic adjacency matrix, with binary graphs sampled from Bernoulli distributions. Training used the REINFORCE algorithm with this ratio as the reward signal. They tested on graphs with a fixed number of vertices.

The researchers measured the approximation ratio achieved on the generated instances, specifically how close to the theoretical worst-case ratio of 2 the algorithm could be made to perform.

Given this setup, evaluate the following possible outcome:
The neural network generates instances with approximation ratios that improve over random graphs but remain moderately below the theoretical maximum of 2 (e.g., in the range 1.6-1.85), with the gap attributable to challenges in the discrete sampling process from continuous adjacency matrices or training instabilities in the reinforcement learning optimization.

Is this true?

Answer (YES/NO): NO